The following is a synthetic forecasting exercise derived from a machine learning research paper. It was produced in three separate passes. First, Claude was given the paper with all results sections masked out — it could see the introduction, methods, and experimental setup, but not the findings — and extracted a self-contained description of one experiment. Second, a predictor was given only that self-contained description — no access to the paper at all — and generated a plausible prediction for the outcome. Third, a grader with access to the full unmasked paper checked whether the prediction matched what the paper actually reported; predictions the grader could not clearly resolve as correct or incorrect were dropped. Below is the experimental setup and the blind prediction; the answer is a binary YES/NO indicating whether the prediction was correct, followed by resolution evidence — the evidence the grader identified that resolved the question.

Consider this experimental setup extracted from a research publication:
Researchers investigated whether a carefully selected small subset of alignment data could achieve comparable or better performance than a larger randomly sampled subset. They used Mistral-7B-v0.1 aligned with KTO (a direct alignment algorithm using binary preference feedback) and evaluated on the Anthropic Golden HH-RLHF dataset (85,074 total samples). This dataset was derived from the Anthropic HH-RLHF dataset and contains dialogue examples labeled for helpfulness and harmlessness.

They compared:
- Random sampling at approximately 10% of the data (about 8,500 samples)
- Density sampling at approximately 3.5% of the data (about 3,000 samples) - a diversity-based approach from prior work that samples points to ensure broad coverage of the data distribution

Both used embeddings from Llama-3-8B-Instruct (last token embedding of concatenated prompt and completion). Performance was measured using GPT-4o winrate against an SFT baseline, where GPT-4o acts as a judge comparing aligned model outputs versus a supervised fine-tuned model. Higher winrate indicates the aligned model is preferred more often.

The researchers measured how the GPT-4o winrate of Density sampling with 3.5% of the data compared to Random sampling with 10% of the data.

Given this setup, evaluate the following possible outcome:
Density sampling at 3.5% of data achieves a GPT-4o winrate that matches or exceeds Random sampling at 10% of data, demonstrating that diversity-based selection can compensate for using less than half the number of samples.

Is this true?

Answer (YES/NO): YES